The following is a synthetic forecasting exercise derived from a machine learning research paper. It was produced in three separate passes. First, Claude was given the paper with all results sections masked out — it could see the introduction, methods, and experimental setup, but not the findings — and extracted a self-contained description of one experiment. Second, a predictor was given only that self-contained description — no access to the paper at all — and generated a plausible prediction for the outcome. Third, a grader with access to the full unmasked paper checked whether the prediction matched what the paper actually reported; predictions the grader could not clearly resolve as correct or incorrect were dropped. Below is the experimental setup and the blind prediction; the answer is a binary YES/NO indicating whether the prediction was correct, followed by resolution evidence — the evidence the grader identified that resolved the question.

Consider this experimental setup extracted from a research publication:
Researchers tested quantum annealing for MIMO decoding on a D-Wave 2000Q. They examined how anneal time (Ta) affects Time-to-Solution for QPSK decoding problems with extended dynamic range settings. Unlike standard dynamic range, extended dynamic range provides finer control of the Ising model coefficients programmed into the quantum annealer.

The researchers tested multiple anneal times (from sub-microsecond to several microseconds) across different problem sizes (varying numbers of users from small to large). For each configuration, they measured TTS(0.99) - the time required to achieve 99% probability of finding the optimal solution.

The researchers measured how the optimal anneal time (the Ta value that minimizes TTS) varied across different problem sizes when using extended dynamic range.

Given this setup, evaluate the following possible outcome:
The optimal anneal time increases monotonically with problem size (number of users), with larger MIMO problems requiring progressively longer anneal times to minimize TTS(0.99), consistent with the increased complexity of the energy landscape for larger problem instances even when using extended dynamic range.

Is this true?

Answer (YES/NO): NO